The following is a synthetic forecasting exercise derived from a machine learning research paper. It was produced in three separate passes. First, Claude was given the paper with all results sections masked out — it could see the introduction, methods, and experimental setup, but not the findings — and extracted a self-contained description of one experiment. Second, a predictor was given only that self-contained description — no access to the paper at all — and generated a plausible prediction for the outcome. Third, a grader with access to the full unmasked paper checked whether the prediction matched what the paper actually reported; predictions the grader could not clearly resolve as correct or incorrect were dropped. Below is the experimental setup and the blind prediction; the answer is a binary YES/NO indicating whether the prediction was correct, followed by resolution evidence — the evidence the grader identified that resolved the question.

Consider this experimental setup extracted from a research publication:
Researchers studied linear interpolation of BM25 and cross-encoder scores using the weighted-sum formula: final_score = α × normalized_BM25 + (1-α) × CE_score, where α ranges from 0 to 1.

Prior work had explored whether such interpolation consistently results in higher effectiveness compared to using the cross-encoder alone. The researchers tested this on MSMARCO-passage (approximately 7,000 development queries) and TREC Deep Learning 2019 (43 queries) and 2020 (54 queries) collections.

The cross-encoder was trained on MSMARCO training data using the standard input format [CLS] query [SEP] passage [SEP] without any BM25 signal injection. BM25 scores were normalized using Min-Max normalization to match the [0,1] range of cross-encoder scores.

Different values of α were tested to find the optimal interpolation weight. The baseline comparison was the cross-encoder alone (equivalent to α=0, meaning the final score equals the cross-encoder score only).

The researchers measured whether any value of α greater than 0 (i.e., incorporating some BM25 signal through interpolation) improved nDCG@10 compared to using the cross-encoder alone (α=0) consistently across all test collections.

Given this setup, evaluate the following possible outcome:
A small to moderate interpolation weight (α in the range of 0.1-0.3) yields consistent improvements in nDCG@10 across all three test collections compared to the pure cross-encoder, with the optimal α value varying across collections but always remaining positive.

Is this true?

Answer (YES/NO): NO